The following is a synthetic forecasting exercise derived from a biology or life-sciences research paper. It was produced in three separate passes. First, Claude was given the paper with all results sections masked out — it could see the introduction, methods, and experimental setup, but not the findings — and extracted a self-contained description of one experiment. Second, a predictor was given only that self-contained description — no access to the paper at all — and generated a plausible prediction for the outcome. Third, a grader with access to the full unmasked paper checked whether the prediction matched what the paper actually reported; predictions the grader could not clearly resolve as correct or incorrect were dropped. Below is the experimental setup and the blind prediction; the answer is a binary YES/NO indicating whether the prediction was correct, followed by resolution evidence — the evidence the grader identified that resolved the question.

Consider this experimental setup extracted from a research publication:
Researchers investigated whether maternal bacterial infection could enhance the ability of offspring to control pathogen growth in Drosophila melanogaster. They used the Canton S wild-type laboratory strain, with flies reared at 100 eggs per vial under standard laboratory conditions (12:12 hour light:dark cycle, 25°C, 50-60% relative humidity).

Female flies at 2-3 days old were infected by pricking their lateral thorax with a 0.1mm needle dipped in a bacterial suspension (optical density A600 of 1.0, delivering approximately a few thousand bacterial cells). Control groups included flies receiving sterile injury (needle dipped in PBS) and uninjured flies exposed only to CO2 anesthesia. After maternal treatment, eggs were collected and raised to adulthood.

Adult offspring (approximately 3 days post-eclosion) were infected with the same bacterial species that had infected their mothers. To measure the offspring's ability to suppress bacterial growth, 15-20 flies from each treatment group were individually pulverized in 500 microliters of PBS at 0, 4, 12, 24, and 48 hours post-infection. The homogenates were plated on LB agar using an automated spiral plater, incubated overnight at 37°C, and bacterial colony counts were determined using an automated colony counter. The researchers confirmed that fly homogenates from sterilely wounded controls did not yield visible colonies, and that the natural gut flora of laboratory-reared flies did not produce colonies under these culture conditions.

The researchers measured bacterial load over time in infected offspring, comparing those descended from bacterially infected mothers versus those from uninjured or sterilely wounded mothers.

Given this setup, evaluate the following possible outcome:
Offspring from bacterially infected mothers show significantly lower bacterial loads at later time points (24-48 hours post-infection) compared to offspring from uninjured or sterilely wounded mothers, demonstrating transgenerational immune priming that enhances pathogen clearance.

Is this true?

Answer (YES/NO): NO